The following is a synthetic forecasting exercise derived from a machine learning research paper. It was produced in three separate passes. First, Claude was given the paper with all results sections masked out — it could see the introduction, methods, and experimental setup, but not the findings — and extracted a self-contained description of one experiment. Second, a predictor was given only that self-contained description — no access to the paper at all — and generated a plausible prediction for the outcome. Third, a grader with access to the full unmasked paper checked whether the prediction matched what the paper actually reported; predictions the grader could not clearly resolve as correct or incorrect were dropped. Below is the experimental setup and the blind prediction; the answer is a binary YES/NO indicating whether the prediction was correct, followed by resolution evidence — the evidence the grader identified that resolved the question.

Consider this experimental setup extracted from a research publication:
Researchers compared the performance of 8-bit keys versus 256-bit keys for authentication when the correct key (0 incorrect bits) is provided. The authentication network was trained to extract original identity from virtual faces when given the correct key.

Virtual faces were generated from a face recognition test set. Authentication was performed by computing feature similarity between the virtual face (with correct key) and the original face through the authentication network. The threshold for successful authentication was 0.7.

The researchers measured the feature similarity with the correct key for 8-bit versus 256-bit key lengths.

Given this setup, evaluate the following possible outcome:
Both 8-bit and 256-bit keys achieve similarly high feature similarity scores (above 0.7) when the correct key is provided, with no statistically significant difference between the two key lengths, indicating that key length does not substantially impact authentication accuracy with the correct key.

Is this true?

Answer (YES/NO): NO